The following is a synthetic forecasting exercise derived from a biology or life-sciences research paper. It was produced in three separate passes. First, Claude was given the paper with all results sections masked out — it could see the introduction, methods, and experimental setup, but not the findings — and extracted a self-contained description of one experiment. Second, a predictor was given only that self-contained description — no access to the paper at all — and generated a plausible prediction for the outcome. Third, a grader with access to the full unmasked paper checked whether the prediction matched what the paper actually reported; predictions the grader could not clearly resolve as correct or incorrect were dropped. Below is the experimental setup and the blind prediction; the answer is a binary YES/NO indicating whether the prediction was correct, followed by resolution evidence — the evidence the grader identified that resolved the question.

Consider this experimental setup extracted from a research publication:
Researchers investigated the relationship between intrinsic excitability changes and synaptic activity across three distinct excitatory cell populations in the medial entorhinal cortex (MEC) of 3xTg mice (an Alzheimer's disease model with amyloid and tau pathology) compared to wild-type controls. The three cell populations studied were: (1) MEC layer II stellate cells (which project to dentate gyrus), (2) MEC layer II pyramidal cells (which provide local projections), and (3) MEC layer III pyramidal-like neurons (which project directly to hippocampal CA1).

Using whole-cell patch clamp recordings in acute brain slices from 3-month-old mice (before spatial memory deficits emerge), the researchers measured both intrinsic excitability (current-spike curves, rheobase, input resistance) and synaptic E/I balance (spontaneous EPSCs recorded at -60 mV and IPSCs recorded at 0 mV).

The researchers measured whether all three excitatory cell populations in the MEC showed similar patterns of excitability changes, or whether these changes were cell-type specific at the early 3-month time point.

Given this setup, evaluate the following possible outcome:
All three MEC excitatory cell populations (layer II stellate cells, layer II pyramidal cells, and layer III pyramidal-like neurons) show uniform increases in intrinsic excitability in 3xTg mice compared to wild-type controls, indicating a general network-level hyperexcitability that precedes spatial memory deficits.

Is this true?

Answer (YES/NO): NO